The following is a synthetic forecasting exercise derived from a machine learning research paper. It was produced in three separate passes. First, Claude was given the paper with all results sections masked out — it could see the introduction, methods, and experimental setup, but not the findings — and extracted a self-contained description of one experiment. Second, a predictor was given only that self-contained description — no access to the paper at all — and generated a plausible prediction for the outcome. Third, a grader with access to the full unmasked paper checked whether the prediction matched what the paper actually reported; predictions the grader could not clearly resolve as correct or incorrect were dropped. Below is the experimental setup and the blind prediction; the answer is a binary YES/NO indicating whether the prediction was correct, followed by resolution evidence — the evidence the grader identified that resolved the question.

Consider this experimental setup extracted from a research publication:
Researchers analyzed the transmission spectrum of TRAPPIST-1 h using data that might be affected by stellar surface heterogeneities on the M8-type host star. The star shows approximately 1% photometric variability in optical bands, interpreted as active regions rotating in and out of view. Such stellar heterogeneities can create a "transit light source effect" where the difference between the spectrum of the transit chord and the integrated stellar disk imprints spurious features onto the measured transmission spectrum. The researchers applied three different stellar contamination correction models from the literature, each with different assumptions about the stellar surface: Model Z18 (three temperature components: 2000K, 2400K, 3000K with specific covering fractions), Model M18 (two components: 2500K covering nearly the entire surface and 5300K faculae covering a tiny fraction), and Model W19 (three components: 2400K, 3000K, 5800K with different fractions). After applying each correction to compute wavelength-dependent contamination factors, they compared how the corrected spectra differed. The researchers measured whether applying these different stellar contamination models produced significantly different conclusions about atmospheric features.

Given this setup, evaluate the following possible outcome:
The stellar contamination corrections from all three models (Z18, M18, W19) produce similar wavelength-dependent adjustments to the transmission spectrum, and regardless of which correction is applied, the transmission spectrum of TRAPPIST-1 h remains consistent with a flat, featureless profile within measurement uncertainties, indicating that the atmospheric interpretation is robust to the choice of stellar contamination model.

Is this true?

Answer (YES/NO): YES